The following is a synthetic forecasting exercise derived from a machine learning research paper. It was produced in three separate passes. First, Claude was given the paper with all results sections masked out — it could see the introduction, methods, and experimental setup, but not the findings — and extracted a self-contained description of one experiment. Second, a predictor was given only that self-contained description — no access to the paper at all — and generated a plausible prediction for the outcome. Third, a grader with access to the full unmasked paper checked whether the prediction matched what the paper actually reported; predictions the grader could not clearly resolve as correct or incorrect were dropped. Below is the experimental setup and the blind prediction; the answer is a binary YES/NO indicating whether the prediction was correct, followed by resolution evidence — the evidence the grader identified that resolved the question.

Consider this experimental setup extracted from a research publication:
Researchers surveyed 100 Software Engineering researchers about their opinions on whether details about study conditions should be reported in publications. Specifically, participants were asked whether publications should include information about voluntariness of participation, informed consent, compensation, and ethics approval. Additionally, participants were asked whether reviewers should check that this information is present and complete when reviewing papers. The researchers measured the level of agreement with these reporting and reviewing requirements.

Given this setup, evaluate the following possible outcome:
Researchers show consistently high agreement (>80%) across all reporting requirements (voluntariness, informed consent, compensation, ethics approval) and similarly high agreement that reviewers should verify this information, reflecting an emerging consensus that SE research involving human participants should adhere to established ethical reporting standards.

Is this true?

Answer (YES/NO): YES